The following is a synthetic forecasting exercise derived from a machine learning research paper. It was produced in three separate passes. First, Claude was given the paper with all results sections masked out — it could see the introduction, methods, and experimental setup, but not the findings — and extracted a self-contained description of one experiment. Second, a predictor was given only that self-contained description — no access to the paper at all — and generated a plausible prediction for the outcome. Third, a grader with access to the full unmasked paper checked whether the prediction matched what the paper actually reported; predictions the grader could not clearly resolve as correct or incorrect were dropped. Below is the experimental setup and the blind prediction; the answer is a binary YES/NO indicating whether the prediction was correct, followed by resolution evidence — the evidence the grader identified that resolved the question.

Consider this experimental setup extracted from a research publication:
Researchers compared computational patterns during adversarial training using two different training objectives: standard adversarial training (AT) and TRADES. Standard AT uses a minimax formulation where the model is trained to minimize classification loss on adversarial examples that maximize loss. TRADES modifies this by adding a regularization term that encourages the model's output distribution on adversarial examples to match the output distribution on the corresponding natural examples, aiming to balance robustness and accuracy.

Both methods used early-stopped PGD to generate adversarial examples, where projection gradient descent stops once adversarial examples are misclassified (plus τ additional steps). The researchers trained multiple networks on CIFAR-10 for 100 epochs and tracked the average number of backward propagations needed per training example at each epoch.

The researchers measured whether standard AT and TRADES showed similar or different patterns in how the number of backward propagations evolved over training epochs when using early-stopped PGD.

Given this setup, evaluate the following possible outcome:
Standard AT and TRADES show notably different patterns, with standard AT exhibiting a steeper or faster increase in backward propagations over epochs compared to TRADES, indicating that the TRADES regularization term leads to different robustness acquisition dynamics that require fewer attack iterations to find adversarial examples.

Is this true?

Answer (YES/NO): NO